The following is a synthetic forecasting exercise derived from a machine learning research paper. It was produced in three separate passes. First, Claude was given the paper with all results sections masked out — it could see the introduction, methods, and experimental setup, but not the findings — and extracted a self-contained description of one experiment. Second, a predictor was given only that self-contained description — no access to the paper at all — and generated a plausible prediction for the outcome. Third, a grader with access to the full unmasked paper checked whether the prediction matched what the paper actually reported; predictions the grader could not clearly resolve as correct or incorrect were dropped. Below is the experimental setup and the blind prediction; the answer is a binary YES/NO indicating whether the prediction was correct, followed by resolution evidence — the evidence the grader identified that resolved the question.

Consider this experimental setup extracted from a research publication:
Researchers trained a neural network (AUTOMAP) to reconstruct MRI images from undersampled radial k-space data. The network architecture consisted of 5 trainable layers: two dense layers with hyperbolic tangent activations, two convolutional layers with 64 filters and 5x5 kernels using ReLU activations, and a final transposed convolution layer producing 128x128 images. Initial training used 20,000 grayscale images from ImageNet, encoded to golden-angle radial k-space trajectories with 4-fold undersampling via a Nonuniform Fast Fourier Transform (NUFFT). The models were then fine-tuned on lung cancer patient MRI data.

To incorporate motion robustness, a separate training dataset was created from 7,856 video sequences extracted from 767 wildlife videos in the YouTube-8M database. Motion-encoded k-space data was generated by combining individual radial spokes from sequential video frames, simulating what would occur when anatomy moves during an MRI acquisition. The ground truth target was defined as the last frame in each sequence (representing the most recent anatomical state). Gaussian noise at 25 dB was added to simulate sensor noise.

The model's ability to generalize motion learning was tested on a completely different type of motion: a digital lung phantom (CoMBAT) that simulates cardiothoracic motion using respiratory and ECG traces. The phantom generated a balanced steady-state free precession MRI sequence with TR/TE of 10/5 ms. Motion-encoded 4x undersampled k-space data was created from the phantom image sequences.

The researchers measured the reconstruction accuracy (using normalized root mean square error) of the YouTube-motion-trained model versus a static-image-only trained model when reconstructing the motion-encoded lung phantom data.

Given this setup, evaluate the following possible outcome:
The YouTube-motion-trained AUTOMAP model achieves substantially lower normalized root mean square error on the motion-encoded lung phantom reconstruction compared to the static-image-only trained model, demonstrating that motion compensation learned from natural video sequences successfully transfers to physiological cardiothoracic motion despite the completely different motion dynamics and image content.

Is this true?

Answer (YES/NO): YES